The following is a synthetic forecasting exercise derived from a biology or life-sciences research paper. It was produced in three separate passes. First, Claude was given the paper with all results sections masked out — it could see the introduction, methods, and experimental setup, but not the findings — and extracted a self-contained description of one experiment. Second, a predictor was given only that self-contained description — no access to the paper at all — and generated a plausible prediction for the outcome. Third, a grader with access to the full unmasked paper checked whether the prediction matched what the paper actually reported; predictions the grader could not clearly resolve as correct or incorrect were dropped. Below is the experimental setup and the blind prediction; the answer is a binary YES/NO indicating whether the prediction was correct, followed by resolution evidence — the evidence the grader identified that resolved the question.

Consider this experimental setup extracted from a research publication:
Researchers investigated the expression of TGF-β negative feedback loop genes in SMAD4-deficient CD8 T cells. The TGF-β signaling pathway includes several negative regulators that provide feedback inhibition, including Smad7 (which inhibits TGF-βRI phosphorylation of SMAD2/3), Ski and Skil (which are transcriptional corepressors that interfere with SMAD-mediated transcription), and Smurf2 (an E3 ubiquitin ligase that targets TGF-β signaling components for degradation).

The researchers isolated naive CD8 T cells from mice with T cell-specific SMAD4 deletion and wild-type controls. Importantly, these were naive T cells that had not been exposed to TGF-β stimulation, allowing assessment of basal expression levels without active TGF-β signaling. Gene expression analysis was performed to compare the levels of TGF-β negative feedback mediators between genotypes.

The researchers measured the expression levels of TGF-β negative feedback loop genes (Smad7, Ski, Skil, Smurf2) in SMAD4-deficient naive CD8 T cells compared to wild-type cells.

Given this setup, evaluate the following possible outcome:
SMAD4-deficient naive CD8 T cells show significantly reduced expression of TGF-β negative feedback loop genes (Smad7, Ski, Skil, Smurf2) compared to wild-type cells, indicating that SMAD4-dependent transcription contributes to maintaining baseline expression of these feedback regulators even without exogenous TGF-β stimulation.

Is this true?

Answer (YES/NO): NO